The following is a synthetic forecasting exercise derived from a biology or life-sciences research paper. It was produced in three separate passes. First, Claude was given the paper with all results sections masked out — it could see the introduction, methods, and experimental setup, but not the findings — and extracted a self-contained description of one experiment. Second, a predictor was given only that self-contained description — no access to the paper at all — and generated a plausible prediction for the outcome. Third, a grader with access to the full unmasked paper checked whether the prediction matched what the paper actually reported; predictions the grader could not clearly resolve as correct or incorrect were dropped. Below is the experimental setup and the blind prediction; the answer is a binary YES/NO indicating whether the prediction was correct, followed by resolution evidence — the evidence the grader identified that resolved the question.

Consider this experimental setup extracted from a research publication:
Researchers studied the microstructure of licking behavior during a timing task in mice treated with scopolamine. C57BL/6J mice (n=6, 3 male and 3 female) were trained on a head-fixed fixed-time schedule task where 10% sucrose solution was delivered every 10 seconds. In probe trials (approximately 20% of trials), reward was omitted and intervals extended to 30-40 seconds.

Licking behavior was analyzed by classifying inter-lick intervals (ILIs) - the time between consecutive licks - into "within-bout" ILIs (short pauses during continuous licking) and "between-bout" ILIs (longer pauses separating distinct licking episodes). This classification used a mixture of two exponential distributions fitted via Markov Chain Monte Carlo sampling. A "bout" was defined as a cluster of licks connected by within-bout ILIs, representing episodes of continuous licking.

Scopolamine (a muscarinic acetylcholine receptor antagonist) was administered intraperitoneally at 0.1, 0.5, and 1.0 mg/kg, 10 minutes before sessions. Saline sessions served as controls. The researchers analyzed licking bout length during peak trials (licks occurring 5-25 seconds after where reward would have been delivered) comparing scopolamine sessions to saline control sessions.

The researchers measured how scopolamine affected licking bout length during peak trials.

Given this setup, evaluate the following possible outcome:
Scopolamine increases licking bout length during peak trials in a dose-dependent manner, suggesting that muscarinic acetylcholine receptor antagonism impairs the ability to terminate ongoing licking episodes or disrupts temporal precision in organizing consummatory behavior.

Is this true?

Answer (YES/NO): NO